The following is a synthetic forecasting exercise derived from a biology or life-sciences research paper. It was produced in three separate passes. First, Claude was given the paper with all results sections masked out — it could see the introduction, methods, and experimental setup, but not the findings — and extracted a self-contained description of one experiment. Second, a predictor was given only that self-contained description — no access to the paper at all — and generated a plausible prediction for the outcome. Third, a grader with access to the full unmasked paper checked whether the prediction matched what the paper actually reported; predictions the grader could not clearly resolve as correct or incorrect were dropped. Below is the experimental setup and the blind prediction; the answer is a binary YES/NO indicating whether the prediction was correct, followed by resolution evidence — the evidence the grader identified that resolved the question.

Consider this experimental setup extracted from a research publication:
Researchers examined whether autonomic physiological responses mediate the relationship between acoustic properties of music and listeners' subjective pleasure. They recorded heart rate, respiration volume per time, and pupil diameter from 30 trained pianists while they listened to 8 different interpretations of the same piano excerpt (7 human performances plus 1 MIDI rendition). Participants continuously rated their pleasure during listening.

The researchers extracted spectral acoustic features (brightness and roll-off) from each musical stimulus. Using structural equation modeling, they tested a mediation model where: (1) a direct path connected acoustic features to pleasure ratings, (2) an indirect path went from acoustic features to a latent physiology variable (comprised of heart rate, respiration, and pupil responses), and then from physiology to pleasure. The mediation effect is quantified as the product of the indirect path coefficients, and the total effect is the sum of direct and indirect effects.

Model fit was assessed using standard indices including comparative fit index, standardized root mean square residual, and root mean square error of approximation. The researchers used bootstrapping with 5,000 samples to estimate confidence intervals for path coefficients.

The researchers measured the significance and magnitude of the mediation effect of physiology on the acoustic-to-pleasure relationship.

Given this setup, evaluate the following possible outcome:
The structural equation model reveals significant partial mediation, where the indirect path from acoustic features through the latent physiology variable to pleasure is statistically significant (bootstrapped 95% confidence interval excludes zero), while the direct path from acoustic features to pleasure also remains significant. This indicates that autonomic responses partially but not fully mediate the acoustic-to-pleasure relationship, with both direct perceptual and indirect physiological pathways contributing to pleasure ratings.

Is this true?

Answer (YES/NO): YES